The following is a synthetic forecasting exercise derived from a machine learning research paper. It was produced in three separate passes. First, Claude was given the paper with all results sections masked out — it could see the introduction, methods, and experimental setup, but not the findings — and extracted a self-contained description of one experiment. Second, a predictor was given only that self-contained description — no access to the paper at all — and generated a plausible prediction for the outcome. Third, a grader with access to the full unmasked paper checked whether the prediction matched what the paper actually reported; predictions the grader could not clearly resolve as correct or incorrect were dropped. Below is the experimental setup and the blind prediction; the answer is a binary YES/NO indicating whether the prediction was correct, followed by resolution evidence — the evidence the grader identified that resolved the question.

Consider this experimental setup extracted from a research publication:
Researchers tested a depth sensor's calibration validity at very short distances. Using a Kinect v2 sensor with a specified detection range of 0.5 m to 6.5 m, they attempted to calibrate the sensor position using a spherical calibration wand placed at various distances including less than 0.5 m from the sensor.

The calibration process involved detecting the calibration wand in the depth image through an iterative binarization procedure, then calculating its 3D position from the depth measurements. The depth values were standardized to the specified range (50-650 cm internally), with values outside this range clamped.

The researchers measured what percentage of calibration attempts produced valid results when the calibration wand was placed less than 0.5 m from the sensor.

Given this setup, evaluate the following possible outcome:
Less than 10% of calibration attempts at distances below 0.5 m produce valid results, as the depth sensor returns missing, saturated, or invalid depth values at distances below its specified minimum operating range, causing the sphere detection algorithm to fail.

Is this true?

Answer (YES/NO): NO